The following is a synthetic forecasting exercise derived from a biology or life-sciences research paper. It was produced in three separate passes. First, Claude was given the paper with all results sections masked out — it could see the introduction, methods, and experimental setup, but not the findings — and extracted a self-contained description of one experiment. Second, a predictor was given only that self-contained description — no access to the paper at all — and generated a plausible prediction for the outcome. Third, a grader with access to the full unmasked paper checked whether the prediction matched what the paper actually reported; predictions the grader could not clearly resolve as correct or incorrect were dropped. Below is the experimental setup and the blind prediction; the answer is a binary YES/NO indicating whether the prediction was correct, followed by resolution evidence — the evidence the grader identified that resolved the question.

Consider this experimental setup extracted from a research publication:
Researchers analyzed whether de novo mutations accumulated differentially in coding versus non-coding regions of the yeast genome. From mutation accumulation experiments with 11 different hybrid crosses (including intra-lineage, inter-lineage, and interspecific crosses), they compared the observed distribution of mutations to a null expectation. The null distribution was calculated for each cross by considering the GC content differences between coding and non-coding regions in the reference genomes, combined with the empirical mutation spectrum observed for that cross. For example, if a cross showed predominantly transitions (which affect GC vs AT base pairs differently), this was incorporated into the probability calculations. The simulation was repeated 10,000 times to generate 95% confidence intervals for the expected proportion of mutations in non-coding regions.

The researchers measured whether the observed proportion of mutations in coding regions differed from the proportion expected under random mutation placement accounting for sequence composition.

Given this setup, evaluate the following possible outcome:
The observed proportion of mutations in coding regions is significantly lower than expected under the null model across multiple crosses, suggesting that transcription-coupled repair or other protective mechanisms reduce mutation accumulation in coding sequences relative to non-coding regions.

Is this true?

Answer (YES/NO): NO